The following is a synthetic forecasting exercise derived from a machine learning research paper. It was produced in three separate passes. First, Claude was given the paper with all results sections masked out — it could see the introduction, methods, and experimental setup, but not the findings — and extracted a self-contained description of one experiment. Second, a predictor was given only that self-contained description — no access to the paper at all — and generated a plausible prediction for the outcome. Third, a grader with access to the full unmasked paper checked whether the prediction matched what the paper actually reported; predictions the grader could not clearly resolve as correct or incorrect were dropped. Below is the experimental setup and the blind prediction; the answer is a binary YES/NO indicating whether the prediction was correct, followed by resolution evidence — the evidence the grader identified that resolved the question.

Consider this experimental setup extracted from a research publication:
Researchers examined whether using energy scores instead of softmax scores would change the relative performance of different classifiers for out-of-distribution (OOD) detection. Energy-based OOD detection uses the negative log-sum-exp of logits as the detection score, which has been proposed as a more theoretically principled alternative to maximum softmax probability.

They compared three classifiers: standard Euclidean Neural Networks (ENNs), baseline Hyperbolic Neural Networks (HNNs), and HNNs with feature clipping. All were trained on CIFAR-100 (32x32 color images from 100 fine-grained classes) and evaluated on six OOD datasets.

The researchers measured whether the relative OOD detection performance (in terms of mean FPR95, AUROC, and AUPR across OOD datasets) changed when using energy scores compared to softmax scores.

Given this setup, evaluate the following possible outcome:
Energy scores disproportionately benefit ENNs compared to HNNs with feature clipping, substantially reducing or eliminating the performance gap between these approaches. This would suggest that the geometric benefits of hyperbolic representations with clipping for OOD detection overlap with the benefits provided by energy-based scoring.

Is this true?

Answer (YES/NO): NO